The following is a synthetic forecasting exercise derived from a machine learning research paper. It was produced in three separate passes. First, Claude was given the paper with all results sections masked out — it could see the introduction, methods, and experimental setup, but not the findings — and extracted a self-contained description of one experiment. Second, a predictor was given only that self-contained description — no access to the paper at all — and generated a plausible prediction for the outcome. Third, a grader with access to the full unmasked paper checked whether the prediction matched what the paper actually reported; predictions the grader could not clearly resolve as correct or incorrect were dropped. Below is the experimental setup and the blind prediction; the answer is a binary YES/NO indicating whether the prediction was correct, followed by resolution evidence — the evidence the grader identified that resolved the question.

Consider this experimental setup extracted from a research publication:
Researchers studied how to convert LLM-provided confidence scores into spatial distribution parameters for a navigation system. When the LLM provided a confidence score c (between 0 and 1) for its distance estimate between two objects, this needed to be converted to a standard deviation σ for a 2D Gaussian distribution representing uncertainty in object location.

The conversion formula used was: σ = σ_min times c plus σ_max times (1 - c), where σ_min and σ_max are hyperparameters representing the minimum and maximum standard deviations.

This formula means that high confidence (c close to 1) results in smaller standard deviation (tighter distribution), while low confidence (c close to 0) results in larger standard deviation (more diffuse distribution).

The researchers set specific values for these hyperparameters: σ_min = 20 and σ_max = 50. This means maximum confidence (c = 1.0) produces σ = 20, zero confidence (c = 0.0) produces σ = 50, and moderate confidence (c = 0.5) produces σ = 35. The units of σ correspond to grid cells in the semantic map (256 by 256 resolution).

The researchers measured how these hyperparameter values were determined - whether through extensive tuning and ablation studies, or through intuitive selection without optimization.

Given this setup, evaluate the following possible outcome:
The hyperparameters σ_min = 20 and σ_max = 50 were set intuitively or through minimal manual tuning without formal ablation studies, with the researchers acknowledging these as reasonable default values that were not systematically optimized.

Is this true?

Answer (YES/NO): YES